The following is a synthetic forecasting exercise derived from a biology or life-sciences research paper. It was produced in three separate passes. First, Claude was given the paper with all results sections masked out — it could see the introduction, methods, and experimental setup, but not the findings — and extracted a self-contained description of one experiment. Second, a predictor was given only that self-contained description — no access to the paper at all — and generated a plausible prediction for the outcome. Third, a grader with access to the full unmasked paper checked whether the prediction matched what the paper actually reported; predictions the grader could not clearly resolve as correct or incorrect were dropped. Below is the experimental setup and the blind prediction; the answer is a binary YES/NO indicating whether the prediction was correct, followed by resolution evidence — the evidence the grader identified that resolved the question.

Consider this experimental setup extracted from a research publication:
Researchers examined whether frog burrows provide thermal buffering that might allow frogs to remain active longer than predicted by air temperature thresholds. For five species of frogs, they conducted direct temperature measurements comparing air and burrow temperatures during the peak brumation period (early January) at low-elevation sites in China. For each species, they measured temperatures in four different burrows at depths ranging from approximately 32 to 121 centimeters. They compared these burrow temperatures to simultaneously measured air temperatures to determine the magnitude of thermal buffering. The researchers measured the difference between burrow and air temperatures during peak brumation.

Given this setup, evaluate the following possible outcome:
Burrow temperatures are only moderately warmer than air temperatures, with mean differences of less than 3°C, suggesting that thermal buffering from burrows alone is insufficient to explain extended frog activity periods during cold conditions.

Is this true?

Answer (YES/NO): YES